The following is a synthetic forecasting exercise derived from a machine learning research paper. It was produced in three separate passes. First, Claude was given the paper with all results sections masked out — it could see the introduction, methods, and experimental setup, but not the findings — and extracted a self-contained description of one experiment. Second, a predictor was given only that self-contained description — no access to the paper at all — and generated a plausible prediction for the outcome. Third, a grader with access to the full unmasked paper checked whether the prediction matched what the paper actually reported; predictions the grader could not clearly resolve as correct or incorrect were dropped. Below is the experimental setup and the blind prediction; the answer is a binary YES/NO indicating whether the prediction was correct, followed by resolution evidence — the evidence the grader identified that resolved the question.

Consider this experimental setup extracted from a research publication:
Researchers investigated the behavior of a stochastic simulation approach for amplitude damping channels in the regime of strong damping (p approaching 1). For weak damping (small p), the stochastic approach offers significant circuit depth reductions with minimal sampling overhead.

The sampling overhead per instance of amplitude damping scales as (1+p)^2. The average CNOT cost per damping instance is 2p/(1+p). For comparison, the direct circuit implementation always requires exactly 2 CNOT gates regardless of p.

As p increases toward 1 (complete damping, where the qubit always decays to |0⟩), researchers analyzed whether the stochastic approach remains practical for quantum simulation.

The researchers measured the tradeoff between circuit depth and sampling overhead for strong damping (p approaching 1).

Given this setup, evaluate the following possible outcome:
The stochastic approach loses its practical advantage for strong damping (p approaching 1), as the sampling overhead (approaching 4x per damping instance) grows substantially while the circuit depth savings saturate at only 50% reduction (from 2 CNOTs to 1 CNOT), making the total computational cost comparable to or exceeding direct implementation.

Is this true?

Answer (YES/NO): YES